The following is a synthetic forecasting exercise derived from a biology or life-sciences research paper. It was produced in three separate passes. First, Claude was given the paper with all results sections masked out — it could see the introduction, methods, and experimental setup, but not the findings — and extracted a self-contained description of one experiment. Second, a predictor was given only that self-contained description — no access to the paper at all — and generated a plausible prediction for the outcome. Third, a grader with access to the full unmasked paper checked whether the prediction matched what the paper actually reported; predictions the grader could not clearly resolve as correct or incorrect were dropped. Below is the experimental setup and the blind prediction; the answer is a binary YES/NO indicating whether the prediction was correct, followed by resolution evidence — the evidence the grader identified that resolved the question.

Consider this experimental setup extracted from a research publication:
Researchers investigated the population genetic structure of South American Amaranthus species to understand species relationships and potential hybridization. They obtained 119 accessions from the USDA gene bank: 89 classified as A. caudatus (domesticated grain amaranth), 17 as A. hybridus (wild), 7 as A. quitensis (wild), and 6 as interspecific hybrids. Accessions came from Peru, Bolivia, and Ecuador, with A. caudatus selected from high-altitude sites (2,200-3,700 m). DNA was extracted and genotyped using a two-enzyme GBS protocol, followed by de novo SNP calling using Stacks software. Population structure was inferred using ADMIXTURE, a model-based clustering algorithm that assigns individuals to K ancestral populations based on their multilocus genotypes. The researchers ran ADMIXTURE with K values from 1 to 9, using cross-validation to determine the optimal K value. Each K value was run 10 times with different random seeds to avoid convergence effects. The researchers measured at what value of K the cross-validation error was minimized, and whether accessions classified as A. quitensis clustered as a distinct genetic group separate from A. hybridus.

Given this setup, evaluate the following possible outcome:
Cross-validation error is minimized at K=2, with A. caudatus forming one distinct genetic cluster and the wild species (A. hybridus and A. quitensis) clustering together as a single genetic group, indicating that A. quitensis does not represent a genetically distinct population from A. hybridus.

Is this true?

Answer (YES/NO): NO